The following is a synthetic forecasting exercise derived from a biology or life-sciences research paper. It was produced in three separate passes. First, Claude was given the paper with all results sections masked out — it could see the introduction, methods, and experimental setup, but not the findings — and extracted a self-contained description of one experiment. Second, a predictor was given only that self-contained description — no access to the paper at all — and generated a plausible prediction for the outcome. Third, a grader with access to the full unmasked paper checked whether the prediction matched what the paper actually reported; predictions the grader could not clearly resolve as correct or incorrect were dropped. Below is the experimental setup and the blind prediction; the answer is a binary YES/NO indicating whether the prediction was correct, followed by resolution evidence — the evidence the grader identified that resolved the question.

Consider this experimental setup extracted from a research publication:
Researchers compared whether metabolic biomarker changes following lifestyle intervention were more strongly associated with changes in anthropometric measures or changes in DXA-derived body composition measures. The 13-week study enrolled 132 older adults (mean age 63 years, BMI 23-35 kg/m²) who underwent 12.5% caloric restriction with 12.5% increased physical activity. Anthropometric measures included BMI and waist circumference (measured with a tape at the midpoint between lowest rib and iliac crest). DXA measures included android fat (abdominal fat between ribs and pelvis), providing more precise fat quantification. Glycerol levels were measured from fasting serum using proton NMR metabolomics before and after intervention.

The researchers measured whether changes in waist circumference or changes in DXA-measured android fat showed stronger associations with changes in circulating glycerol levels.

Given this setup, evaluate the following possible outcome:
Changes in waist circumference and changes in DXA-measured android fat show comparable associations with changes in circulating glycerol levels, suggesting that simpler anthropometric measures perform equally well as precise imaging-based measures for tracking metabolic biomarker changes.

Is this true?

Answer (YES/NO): NO